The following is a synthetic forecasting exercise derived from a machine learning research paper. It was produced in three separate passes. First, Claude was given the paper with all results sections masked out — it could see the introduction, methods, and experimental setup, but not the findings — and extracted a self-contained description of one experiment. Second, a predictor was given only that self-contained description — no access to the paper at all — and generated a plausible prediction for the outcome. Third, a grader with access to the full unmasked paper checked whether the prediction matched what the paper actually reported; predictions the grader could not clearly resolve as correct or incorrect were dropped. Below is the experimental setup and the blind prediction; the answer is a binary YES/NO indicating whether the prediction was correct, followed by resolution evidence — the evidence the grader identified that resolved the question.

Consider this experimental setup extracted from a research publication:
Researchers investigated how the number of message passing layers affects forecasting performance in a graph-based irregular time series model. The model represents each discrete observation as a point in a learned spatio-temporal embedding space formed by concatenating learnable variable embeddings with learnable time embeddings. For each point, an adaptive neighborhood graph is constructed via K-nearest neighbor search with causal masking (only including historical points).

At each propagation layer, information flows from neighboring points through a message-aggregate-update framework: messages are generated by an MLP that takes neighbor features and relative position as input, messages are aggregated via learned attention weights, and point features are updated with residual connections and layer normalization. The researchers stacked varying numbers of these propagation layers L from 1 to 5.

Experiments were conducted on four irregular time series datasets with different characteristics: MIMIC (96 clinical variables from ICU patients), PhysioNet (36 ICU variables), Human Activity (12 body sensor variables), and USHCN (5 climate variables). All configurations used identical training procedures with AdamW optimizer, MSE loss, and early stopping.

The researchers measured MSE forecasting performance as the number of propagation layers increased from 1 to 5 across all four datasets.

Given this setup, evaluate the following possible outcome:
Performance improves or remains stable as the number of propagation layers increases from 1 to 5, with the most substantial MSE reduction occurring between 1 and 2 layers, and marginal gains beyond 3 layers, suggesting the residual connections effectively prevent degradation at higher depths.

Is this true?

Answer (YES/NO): NO